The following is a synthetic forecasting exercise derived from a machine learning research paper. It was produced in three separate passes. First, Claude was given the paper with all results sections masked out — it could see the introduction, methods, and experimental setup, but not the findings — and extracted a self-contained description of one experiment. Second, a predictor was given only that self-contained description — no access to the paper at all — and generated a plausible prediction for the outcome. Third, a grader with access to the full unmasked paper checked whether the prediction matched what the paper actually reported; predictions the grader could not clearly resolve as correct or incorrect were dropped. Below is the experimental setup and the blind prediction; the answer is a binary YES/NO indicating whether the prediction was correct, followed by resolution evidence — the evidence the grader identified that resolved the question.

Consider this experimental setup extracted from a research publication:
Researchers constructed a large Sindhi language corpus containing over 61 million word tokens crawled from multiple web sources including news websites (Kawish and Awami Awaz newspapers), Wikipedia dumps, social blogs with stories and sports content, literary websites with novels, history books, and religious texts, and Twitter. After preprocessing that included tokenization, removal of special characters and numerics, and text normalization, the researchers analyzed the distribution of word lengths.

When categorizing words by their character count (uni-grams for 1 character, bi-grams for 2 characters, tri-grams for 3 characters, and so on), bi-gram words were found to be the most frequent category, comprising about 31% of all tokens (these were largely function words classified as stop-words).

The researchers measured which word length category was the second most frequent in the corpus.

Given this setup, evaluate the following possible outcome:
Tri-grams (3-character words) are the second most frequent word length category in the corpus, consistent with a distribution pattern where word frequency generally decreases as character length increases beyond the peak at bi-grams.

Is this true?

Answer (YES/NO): NO